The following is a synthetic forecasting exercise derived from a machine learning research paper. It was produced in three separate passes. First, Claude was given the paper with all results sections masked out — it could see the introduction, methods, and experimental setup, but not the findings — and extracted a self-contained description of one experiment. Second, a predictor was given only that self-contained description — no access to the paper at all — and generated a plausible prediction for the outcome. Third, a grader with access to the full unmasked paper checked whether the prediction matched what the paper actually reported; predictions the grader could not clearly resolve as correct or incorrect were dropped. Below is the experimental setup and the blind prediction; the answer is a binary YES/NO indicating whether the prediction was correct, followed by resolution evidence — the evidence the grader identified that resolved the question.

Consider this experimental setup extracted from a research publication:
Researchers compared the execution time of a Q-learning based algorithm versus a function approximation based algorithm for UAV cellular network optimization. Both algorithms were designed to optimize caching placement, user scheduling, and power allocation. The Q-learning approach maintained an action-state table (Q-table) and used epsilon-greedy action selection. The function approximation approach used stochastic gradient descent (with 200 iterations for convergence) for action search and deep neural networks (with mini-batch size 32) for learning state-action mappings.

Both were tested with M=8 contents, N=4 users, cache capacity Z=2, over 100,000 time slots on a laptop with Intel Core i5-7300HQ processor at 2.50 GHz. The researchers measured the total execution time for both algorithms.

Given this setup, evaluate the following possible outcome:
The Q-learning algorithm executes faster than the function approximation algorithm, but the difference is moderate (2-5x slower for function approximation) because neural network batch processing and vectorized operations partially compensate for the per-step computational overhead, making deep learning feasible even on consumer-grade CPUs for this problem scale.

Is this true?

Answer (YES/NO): NO